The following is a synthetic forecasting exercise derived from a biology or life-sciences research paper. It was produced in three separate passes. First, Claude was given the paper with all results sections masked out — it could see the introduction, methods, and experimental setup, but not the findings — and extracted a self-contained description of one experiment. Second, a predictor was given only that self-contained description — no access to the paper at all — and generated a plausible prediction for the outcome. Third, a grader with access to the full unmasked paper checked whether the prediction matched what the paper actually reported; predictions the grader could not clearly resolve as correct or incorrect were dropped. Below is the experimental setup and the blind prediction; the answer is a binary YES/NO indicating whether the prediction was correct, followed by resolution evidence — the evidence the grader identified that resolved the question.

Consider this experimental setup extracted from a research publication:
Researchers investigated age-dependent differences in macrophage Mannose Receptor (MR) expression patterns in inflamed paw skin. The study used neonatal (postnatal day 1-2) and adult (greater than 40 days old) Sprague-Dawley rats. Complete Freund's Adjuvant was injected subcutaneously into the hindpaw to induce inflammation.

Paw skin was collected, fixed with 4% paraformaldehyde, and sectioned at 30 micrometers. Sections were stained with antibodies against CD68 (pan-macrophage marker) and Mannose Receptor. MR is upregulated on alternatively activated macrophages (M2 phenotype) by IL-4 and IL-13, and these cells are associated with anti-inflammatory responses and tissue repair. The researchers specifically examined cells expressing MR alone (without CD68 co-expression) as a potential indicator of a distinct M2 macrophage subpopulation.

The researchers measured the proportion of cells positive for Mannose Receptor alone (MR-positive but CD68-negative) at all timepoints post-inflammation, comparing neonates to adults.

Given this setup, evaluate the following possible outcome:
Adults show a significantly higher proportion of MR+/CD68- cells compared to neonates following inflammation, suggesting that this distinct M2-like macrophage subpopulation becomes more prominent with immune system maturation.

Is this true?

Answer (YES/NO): YES